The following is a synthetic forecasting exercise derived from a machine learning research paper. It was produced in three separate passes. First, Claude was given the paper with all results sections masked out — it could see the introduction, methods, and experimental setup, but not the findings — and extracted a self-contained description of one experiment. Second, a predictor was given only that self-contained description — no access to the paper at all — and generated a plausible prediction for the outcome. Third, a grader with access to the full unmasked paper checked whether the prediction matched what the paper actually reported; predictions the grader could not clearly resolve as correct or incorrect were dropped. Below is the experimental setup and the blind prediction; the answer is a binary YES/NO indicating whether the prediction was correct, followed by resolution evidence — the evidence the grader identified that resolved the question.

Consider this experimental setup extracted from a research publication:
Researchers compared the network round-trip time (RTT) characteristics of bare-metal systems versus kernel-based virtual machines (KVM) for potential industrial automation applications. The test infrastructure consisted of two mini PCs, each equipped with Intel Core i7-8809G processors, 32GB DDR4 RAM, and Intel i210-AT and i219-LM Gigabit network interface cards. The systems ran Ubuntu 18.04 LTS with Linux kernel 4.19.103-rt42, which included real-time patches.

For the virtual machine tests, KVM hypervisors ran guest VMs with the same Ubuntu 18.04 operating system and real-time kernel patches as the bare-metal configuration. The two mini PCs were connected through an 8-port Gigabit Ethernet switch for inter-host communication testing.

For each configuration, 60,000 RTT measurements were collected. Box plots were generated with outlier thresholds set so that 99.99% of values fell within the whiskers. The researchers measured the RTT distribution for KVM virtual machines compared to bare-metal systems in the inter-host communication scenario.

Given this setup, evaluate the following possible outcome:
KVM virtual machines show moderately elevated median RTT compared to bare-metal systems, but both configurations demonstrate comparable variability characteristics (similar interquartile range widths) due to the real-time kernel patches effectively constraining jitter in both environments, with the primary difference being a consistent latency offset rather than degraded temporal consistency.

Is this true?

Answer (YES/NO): NO